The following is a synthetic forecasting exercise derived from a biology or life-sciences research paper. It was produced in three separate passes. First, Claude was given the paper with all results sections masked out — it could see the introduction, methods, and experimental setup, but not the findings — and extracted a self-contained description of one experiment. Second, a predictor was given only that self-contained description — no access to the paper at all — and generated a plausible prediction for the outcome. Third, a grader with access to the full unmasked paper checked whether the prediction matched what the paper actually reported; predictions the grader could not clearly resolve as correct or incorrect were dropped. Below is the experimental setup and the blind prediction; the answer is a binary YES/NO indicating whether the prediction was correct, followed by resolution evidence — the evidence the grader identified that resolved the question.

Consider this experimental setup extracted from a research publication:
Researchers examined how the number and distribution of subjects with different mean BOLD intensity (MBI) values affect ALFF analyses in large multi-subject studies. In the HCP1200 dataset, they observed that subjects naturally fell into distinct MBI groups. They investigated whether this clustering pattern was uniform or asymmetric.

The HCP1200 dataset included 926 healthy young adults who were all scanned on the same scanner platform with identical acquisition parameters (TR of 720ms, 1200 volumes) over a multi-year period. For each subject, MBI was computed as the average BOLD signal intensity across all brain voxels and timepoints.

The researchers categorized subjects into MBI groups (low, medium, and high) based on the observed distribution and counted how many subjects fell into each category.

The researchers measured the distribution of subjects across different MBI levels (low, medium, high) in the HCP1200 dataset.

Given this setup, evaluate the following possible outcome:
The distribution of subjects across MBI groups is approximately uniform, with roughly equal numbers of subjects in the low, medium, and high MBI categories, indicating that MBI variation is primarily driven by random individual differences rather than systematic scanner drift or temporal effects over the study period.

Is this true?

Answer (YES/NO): NO